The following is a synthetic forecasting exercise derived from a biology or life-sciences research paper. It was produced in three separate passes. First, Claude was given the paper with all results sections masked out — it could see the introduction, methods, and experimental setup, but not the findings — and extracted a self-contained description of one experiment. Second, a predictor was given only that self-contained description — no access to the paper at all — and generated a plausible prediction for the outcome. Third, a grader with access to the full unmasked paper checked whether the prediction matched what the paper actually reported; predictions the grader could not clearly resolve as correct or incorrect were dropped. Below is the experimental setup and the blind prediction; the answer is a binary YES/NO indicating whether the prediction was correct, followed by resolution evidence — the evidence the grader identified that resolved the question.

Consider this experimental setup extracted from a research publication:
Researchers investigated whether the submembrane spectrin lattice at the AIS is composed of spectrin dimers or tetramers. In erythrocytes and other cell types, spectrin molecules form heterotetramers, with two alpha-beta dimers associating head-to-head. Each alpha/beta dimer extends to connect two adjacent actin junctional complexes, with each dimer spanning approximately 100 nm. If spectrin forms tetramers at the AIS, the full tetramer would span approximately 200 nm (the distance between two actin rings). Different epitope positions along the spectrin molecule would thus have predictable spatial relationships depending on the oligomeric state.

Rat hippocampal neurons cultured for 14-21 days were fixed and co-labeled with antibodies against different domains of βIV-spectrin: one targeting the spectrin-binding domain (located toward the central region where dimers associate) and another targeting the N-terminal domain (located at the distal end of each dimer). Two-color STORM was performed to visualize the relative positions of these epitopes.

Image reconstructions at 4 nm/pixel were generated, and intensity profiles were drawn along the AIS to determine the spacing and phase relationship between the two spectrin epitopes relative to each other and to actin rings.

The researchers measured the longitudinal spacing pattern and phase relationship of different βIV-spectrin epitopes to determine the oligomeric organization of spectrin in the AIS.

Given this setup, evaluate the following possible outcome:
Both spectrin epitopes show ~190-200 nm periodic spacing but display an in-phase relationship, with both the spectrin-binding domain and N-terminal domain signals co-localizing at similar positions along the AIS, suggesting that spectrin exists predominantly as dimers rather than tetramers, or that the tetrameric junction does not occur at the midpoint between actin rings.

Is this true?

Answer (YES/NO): NO